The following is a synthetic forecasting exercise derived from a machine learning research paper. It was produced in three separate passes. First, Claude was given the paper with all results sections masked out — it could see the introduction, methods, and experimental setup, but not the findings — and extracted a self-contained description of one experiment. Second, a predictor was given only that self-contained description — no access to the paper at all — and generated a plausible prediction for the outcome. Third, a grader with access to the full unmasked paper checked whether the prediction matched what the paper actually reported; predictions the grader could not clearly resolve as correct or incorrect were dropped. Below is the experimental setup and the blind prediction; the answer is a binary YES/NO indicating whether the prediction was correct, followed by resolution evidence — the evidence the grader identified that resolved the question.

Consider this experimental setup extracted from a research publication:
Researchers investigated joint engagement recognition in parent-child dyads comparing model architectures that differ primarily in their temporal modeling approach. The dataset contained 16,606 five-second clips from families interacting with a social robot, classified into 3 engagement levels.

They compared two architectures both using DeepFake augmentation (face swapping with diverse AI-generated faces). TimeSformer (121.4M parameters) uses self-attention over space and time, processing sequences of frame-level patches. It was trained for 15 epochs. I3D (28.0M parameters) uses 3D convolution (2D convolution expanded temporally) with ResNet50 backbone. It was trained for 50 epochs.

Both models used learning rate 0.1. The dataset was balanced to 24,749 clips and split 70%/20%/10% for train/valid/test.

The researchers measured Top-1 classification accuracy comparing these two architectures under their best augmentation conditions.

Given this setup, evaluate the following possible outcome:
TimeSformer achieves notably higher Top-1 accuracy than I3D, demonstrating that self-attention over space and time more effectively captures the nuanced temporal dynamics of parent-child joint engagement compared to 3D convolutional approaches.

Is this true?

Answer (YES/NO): YES